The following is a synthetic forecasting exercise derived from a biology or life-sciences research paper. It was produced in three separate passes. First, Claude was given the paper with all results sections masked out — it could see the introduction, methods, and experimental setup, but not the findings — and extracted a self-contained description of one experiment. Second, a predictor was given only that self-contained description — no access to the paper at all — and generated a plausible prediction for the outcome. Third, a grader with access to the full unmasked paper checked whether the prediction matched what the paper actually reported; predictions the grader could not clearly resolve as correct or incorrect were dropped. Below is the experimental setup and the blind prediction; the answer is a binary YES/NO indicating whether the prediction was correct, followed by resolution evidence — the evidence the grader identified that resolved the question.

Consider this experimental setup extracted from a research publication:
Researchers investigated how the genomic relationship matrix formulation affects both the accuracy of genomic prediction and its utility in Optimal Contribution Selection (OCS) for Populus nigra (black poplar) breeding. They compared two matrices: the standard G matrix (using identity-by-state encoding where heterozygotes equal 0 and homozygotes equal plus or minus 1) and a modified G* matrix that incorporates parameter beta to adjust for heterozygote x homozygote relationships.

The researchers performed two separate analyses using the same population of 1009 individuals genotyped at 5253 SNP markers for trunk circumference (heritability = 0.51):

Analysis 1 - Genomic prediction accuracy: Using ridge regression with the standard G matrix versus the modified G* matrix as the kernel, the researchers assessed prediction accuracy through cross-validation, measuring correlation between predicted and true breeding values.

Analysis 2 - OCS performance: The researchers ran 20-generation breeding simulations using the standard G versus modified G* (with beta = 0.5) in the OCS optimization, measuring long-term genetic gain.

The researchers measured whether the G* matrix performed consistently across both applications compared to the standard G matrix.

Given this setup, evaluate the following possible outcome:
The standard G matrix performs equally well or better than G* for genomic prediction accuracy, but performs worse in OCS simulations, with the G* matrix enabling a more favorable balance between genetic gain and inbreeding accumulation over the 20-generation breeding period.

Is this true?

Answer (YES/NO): NO